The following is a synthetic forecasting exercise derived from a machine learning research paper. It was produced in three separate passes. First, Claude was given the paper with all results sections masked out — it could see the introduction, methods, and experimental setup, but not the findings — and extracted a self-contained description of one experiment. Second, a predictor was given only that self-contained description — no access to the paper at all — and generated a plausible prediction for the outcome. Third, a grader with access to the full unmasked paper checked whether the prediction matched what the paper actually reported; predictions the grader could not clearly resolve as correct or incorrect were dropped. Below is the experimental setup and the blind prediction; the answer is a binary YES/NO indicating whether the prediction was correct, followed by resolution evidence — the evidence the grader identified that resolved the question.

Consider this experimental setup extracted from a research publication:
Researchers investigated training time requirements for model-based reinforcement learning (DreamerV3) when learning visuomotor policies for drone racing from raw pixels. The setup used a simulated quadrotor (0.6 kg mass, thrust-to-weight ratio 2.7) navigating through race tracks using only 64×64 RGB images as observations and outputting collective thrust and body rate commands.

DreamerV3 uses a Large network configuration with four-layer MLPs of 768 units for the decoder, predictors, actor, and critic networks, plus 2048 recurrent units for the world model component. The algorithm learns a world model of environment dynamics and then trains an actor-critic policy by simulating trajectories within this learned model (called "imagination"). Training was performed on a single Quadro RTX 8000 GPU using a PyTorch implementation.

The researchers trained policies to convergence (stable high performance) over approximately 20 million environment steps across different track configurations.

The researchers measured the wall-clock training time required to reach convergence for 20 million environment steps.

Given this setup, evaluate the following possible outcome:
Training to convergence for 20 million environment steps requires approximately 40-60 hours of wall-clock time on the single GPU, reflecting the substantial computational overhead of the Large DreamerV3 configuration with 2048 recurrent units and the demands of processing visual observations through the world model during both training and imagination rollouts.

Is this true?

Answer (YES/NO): NO